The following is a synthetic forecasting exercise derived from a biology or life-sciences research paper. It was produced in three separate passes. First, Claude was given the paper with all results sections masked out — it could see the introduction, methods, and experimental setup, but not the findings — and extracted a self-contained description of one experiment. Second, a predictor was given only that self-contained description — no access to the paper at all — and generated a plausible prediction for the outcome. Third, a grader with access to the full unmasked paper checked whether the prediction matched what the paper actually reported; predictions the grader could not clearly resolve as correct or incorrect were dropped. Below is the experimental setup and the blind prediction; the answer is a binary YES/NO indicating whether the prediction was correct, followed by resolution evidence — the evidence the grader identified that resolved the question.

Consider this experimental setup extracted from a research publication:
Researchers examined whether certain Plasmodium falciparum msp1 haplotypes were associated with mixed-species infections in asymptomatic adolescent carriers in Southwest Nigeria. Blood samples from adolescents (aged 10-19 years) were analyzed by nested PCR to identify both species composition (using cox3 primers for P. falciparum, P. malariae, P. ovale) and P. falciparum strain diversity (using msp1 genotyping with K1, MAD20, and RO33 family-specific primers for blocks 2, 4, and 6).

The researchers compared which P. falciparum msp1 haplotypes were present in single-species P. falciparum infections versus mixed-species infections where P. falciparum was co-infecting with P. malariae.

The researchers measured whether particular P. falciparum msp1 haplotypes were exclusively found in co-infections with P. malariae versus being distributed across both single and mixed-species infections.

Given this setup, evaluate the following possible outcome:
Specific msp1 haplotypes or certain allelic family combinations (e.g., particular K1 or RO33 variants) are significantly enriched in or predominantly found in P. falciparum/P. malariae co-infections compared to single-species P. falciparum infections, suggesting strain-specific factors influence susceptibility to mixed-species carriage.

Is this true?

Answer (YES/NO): YES